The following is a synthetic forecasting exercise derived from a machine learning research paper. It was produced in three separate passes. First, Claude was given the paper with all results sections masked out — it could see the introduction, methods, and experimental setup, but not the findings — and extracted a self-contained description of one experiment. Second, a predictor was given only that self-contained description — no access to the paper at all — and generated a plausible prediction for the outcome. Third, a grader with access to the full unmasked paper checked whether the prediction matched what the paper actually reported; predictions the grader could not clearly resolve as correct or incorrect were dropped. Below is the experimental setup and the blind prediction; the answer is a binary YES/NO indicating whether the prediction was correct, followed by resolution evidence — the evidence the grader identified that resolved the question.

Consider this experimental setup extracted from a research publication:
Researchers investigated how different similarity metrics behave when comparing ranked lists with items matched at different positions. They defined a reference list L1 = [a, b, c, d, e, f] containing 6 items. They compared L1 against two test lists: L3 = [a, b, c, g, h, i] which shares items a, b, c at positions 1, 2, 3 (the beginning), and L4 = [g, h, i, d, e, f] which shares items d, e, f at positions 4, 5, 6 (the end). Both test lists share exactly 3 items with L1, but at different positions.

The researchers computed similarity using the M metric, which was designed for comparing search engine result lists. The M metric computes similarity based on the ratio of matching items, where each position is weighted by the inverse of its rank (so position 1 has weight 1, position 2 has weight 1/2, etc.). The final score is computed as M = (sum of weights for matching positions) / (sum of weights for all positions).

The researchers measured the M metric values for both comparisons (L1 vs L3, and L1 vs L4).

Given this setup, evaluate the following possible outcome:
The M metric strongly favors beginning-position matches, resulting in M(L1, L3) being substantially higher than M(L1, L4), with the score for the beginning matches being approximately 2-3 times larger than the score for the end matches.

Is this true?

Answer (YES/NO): YES